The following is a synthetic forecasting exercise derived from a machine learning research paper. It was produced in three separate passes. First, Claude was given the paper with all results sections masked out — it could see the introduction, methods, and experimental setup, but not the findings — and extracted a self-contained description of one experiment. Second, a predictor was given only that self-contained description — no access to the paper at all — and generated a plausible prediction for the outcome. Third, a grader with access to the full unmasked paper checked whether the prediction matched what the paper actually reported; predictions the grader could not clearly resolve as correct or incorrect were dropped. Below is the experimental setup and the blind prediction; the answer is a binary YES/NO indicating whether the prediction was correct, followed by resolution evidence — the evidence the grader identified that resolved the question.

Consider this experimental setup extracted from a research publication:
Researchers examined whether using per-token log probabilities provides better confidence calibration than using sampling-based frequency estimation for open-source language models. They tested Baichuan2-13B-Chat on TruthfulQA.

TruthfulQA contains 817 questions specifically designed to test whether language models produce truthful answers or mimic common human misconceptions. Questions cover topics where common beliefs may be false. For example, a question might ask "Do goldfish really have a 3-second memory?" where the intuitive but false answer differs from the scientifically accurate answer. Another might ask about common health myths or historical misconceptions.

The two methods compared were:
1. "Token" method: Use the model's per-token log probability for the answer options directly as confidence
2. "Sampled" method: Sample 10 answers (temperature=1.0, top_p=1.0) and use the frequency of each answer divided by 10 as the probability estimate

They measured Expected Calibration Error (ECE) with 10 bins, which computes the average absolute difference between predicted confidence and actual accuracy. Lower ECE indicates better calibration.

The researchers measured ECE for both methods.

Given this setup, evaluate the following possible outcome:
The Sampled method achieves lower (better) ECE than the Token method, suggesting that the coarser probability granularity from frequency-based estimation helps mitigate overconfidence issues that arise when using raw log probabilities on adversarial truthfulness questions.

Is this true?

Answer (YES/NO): NO